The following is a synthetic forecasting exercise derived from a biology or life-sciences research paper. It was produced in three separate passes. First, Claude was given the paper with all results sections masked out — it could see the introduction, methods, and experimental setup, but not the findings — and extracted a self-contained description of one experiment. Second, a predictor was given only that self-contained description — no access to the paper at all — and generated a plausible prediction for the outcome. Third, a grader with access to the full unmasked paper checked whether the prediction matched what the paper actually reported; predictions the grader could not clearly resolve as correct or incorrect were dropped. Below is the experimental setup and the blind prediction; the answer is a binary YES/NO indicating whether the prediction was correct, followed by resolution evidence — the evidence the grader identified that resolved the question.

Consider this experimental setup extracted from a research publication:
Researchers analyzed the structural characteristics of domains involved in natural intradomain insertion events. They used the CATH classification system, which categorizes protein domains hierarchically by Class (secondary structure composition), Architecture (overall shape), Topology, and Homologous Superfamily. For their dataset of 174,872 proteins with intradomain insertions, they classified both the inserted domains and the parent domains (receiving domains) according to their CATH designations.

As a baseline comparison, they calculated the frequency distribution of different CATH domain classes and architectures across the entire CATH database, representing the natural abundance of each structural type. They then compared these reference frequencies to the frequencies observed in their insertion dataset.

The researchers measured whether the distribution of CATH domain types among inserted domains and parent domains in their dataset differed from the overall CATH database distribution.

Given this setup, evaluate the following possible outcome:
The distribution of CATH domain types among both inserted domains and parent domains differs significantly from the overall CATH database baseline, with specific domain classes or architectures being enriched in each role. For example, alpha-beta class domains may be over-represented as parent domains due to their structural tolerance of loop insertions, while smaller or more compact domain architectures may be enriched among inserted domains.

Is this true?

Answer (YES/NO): NO